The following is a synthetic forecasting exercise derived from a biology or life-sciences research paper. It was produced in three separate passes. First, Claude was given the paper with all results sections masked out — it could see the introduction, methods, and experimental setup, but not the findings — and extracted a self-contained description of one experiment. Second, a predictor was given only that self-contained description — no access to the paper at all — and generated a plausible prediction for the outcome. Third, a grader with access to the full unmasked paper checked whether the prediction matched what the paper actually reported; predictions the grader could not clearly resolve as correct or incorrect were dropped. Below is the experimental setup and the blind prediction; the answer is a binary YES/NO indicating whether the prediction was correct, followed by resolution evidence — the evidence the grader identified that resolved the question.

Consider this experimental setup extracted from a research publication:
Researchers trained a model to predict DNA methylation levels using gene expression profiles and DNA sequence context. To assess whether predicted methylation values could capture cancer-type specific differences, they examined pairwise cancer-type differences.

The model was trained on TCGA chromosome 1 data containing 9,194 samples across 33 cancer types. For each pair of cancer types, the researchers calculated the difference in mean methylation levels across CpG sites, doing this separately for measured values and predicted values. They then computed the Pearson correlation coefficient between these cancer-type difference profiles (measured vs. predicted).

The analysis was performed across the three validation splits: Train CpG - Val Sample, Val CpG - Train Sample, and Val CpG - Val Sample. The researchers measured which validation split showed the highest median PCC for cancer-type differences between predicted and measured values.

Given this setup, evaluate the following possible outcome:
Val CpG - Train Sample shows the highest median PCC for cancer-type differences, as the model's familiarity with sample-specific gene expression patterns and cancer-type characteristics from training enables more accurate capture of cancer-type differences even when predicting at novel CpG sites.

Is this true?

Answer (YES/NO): NO